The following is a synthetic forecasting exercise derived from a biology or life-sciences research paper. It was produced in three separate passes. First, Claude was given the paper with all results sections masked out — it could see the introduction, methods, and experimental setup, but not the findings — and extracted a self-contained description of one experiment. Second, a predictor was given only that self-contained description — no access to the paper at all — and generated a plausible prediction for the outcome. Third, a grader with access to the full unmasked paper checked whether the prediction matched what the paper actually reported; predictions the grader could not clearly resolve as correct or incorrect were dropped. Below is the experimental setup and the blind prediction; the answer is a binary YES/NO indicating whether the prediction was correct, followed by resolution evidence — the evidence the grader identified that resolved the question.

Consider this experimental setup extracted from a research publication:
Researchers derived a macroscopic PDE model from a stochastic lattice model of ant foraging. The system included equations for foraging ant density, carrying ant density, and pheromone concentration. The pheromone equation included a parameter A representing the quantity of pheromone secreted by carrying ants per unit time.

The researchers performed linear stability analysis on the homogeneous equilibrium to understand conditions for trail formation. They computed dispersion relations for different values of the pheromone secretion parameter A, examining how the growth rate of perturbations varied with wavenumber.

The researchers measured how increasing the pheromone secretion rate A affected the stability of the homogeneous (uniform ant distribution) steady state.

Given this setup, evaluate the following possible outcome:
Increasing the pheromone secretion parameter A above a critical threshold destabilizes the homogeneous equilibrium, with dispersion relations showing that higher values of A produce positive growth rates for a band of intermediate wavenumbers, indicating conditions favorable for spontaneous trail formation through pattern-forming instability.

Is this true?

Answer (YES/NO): NO